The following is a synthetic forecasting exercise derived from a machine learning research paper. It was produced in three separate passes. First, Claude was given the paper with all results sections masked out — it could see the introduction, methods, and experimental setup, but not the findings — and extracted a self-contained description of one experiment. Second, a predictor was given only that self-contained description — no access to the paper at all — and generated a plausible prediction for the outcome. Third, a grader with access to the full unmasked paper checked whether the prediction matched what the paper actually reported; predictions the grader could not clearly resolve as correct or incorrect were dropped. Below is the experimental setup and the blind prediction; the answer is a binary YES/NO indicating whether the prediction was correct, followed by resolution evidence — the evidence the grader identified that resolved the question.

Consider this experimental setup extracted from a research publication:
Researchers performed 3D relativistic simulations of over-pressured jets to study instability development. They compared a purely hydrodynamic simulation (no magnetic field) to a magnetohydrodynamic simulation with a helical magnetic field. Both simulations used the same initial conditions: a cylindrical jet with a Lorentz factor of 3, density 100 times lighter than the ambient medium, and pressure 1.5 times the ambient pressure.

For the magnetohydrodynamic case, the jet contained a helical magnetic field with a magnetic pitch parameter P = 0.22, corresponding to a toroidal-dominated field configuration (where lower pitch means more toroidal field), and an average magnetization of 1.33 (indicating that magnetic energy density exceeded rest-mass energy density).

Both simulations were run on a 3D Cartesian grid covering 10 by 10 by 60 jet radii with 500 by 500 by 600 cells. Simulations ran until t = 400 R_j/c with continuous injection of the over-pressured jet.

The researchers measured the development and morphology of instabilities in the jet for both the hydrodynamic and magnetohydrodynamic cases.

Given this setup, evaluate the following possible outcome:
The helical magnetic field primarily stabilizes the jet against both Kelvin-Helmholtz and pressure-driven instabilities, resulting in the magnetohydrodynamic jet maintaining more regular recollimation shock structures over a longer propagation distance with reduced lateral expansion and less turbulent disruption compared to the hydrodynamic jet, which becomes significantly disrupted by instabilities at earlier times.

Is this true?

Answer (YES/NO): NO